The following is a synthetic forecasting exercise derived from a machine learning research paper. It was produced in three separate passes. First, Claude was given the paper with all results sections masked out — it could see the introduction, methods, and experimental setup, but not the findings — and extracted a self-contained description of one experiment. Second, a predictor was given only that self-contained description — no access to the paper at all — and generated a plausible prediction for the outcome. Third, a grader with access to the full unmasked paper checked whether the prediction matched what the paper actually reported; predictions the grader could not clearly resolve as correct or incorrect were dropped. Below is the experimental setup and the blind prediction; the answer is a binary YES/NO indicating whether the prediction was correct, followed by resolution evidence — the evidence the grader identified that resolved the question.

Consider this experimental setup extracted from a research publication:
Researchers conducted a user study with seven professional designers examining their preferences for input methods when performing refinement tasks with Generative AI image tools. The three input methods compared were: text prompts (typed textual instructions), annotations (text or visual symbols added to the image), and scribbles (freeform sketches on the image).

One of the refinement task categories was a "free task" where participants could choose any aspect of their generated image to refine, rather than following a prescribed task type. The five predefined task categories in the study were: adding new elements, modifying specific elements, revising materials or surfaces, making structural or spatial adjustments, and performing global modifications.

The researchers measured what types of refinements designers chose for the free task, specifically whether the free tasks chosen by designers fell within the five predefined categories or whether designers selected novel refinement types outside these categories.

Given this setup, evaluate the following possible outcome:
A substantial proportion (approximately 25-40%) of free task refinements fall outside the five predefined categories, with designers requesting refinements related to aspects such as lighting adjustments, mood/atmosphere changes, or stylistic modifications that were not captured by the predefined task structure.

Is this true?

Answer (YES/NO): NO